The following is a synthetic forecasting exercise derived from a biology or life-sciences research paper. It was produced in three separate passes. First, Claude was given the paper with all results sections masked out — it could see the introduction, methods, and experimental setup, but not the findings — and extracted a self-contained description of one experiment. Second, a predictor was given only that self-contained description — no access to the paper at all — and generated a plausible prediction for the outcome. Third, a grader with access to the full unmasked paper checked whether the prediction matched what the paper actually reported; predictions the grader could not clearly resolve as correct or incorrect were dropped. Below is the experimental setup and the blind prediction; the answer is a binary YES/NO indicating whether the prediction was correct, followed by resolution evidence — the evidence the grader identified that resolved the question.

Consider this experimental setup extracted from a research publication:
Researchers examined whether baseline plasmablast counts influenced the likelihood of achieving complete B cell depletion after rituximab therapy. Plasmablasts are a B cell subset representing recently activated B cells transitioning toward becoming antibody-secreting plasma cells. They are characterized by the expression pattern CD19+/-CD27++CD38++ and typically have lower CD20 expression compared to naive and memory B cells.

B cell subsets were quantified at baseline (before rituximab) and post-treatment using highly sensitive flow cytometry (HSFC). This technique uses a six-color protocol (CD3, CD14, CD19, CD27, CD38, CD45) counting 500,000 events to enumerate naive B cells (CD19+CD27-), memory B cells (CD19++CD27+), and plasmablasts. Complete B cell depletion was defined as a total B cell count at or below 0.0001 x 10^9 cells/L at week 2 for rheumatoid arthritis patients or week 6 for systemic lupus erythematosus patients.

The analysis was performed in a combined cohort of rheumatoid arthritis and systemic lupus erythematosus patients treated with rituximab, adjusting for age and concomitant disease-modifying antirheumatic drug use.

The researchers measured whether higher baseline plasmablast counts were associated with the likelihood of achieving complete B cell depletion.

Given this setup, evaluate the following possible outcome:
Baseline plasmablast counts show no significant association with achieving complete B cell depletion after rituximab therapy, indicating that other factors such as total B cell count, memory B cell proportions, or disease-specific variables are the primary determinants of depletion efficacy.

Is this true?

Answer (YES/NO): NO